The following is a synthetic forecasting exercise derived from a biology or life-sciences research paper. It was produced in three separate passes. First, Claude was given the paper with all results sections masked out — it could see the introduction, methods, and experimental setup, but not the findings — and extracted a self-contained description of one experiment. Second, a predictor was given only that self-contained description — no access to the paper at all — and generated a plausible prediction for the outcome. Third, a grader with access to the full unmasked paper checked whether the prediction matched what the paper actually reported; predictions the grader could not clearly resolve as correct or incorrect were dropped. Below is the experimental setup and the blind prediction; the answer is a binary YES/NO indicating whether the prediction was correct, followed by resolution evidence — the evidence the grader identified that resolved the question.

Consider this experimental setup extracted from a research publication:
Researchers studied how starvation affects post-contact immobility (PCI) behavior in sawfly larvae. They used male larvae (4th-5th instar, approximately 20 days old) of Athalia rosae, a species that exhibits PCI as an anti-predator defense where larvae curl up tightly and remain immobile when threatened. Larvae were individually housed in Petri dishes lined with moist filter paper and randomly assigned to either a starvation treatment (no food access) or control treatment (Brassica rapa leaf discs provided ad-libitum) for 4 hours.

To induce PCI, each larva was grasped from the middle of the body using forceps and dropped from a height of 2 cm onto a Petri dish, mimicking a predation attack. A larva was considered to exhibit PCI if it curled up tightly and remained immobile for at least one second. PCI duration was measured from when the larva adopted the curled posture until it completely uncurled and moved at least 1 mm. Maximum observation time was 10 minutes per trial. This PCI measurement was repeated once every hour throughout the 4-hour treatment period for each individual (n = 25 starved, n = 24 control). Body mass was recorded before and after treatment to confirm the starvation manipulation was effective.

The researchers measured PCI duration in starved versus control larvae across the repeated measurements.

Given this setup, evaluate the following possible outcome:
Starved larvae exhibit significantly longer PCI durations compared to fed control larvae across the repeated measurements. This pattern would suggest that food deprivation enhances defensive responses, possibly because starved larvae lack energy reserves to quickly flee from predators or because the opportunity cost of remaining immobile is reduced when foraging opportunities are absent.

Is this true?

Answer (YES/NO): NO